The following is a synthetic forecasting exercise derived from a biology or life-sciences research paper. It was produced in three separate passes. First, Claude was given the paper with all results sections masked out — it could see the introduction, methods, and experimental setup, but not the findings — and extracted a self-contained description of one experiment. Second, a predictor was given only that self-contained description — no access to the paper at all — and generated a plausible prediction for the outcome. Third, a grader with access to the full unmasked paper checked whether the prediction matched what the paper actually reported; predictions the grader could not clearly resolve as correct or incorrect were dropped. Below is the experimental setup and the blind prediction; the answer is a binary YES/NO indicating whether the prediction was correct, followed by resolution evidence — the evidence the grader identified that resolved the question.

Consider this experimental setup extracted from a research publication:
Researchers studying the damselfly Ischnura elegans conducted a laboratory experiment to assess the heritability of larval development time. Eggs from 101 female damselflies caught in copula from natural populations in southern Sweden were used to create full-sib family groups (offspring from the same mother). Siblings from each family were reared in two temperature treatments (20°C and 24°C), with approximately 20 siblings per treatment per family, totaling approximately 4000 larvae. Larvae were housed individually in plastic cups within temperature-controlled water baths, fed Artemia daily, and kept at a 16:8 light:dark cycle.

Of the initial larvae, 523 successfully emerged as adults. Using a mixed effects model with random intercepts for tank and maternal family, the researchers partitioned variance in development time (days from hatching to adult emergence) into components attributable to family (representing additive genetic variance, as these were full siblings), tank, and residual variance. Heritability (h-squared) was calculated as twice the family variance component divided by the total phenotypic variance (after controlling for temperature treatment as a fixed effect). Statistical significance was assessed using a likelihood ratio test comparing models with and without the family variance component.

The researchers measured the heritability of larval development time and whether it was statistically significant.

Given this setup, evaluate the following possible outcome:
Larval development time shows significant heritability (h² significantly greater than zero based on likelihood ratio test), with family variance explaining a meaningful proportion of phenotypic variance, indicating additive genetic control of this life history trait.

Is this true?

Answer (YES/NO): YES